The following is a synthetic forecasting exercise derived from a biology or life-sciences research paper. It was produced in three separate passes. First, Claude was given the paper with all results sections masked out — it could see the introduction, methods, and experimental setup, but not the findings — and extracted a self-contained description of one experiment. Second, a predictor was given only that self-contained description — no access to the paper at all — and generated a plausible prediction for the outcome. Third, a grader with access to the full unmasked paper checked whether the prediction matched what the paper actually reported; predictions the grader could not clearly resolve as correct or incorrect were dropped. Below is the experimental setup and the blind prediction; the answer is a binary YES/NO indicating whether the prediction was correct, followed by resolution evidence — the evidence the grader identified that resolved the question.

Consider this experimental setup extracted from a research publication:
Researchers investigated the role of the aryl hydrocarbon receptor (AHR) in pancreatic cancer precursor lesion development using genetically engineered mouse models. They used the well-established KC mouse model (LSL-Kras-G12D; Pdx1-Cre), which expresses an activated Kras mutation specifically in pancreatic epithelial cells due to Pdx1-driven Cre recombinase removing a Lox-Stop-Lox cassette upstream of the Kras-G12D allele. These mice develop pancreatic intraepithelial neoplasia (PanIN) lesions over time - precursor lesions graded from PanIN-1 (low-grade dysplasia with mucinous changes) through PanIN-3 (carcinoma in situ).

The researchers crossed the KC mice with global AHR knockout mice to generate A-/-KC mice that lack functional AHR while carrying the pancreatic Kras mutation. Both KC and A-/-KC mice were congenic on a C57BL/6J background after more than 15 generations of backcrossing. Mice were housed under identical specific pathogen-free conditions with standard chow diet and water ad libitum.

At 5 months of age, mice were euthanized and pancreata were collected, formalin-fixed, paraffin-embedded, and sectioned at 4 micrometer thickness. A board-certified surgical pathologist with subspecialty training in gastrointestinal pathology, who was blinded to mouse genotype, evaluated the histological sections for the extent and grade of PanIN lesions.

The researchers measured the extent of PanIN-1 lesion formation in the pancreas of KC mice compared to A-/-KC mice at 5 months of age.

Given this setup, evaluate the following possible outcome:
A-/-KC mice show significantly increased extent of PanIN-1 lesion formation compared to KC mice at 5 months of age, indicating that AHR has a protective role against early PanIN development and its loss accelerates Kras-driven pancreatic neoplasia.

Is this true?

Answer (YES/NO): YES